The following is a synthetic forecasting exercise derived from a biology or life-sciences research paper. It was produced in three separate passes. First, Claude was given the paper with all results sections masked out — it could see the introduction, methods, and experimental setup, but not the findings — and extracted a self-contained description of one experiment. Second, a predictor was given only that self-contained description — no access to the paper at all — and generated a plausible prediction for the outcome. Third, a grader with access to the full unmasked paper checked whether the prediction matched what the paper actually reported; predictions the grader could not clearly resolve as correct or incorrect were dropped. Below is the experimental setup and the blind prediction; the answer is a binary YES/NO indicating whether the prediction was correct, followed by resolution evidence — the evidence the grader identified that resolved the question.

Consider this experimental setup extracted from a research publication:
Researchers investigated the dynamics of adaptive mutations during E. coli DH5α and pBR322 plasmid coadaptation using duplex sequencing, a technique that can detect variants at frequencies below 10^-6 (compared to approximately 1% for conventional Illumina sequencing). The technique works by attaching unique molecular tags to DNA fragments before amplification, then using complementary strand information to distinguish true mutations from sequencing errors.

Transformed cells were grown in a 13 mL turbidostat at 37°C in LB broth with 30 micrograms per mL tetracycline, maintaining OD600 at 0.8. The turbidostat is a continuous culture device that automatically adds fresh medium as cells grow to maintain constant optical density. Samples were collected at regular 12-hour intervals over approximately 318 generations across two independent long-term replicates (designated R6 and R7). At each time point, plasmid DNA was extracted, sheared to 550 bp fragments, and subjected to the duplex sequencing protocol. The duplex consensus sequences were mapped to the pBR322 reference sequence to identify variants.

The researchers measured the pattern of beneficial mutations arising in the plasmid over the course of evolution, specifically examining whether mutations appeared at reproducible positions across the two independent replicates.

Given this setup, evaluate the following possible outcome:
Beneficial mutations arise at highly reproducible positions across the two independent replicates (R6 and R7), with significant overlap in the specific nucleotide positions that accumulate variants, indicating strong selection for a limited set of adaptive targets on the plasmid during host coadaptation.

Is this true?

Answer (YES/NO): YES